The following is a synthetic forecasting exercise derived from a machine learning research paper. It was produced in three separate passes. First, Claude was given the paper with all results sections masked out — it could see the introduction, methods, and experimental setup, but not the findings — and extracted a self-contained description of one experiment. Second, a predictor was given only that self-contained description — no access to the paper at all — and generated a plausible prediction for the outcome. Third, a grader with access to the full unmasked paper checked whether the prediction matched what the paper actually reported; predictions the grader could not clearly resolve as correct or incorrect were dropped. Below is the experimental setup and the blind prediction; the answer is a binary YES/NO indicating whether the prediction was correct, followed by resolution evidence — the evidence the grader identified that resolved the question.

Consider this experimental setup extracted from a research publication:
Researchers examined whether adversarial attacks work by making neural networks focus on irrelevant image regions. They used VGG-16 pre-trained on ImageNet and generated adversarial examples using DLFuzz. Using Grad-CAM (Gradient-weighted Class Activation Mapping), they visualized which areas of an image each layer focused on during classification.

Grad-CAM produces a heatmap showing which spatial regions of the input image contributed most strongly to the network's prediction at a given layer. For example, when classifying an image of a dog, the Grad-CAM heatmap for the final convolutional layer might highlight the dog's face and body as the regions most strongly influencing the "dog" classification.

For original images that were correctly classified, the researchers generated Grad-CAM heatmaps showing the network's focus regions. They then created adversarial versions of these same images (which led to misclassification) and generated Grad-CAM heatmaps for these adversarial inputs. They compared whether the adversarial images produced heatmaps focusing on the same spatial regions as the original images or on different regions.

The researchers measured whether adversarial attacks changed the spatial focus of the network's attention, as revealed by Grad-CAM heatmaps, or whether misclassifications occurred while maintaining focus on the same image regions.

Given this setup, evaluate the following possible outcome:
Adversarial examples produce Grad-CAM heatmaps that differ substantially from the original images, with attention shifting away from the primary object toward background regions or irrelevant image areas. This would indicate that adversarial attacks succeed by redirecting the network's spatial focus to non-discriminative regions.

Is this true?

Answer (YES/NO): YES